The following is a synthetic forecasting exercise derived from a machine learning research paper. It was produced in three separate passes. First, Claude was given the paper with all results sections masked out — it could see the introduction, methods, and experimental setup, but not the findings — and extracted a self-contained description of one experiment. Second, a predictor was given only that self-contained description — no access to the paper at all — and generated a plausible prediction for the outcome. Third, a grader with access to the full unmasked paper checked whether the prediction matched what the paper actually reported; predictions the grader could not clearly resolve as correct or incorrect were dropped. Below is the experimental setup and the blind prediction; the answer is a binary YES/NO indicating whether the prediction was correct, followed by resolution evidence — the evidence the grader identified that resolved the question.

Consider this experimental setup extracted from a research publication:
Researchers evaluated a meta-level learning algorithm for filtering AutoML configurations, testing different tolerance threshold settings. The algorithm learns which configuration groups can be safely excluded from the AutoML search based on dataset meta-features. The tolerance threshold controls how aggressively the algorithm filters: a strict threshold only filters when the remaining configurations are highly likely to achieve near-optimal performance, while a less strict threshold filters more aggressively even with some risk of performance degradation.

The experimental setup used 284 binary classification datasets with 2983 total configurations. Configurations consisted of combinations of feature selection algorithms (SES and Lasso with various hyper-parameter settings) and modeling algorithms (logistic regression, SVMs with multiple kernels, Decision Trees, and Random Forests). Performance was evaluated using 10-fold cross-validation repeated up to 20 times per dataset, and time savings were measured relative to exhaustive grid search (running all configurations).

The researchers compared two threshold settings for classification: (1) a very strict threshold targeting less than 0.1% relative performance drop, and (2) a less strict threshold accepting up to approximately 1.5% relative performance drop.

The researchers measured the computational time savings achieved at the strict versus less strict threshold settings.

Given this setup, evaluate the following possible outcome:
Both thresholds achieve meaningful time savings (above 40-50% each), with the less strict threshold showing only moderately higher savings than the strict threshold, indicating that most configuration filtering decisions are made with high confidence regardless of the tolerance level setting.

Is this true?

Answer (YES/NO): NO